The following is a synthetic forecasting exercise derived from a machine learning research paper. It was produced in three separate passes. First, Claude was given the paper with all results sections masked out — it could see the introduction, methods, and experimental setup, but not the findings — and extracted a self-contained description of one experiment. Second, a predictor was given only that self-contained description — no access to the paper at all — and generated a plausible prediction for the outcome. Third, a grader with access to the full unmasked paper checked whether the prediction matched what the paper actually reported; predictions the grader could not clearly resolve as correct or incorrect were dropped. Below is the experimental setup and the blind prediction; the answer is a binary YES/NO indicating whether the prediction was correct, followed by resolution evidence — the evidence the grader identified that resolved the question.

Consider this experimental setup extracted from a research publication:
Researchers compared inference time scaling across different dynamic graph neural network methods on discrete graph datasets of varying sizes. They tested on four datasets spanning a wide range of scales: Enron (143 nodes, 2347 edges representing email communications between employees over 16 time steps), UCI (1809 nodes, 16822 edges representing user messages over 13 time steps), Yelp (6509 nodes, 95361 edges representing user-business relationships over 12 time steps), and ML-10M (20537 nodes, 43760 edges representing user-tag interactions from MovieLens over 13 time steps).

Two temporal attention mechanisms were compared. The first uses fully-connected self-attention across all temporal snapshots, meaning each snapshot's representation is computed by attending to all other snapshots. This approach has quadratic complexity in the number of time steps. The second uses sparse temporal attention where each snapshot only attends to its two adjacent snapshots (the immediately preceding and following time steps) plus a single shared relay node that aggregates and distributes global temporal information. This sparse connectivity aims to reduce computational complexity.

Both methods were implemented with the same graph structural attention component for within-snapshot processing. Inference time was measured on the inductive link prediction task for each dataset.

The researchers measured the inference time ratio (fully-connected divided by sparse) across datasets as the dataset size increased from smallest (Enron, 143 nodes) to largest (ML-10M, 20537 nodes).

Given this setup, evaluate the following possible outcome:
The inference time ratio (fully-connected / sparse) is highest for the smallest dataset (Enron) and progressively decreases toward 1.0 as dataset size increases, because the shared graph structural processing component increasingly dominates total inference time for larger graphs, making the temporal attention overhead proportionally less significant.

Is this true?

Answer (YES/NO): NO